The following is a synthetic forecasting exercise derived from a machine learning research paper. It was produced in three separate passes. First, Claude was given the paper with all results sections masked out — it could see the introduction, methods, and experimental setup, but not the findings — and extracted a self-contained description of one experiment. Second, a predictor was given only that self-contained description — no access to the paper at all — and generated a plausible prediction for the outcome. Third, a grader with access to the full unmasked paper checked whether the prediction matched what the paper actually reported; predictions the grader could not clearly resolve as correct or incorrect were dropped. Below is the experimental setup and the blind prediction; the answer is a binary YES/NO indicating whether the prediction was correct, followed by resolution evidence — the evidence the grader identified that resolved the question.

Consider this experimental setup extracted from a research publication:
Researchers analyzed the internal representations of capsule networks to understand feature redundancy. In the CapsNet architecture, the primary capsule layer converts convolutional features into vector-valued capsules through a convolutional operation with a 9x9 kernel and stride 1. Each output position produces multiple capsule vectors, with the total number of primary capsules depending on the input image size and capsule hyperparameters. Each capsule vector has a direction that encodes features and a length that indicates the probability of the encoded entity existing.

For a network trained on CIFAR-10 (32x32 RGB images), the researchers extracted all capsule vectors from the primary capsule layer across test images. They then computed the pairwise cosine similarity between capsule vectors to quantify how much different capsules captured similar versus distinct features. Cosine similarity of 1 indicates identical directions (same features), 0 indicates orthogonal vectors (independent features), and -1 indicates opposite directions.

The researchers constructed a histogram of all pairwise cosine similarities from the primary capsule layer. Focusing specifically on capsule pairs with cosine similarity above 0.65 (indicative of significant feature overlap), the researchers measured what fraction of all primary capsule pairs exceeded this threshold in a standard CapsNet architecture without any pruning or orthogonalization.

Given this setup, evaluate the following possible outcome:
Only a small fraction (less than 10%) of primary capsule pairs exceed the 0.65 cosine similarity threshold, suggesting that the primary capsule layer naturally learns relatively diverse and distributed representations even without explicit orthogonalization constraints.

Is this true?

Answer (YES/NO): NO